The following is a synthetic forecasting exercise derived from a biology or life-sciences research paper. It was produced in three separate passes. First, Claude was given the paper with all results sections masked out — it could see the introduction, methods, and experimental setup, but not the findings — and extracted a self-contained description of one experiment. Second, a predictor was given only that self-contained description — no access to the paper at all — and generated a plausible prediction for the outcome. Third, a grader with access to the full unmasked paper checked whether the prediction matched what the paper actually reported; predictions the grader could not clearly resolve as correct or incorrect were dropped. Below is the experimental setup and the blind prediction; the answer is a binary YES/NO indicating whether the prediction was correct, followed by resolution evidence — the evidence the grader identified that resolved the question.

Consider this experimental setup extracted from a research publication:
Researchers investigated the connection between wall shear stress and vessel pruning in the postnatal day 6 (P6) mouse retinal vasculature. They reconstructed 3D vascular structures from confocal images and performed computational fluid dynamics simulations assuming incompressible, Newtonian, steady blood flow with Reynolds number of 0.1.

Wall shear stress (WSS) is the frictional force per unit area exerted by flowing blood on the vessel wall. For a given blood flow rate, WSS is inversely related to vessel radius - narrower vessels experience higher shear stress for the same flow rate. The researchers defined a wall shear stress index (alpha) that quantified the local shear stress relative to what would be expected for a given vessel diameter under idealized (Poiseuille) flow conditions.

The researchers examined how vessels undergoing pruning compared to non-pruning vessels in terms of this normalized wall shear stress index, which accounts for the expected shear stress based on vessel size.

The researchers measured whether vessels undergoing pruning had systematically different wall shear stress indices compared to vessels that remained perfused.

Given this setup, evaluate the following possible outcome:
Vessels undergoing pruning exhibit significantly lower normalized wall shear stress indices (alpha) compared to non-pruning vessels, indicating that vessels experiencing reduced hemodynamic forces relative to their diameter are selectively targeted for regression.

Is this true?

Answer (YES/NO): NO